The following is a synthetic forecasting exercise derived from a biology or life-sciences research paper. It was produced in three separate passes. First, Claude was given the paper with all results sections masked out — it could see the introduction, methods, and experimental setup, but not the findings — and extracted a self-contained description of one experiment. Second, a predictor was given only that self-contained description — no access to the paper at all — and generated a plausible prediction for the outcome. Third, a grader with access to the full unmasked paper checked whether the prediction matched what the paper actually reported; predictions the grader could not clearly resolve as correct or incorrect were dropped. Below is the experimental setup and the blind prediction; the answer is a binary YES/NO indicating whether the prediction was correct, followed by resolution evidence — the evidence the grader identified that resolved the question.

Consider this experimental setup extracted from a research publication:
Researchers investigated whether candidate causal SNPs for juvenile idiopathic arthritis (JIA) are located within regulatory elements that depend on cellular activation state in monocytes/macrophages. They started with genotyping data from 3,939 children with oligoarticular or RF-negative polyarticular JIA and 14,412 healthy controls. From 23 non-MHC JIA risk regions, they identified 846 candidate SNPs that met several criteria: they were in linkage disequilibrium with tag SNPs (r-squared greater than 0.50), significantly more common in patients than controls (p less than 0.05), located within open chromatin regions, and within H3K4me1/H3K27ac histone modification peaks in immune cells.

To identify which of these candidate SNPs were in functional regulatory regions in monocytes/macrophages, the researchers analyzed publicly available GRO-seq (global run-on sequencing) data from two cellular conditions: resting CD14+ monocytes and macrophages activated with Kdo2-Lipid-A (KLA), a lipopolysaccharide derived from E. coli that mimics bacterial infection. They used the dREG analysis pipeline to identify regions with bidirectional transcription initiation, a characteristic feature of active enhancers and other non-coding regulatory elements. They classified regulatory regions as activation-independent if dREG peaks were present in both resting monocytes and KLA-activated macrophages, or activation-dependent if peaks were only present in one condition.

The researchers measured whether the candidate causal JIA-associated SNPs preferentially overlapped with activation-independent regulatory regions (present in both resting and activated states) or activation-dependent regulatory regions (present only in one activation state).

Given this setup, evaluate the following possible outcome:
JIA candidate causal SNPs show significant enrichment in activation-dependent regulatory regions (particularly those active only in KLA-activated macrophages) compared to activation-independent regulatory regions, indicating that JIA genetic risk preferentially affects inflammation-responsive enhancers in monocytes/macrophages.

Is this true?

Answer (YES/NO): NO